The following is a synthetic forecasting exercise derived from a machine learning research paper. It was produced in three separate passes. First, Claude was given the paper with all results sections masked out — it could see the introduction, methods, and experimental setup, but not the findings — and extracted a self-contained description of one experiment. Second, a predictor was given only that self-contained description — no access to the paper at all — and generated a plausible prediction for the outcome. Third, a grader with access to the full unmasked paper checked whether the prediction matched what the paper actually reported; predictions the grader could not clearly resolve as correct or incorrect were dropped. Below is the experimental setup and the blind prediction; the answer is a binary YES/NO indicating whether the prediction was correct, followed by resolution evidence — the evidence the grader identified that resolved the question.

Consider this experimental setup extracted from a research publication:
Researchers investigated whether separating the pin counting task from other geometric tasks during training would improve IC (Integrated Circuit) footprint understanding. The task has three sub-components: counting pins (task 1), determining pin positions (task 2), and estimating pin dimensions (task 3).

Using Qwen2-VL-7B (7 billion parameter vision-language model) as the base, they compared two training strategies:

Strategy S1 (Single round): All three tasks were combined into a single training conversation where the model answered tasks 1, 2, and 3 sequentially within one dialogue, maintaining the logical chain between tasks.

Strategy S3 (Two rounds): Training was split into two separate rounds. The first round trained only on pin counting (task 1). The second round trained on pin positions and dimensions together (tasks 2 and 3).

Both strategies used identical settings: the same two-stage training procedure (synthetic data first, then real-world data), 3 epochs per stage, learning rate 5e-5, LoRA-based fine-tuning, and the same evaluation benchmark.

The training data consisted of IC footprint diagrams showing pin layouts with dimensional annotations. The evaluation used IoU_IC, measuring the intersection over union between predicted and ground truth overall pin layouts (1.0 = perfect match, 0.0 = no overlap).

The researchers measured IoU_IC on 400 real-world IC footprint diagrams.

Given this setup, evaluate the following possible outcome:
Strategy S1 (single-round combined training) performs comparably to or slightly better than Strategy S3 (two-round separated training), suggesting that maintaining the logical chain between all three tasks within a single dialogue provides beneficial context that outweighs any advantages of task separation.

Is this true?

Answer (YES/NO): NO